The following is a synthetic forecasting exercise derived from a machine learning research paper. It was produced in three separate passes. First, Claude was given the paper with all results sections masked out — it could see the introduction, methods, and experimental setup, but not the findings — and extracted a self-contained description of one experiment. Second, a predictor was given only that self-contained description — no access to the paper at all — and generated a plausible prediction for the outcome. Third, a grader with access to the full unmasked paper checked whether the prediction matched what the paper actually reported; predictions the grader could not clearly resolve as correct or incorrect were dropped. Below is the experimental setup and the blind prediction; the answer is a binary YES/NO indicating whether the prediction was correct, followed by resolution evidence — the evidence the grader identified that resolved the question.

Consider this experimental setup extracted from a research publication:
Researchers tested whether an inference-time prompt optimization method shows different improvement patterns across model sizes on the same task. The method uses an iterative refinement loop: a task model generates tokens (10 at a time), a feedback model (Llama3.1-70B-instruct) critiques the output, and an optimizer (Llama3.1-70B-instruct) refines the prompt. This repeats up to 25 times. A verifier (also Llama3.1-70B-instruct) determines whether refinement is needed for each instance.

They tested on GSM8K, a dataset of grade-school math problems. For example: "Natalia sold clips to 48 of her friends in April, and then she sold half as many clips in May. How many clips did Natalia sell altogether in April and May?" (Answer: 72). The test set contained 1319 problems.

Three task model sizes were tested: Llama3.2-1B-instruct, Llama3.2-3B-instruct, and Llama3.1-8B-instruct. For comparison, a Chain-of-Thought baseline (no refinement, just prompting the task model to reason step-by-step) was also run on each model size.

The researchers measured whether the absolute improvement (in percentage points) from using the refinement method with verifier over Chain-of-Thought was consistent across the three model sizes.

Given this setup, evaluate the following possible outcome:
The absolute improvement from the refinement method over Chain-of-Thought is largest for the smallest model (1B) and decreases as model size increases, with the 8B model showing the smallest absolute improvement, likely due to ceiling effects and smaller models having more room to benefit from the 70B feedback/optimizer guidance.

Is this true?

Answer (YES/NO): NO